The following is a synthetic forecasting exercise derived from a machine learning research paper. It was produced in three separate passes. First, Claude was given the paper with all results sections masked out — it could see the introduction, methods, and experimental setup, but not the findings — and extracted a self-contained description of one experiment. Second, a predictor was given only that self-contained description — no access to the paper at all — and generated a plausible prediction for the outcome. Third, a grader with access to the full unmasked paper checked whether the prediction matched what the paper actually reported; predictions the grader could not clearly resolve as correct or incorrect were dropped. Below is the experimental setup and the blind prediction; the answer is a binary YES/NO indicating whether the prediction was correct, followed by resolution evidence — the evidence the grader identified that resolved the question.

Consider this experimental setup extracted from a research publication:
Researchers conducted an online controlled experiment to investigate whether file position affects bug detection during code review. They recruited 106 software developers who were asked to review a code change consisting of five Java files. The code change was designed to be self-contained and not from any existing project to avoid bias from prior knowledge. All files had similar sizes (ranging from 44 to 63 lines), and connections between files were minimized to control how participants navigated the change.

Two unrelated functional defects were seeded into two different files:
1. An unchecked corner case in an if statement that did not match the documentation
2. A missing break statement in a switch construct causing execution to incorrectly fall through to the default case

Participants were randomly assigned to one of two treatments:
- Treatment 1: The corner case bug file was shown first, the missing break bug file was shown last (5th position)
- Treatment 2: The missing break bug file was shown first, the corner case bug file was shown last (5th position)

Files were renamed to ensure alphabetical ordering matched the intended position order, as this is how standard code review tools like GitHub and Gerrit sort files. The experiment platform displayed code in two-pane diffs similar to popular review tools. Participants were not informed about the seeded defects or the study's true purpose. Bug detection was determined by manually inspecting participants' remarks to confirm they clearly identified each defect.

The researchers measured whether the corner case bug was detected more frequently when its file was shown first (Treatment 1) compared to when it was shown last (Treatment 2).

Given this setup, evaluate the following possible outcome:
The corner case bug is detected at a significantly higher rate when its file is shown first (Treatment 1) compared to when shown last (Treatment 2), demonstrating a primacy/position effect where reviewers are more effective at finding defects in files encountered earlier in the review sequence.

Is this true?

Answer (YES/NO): YES